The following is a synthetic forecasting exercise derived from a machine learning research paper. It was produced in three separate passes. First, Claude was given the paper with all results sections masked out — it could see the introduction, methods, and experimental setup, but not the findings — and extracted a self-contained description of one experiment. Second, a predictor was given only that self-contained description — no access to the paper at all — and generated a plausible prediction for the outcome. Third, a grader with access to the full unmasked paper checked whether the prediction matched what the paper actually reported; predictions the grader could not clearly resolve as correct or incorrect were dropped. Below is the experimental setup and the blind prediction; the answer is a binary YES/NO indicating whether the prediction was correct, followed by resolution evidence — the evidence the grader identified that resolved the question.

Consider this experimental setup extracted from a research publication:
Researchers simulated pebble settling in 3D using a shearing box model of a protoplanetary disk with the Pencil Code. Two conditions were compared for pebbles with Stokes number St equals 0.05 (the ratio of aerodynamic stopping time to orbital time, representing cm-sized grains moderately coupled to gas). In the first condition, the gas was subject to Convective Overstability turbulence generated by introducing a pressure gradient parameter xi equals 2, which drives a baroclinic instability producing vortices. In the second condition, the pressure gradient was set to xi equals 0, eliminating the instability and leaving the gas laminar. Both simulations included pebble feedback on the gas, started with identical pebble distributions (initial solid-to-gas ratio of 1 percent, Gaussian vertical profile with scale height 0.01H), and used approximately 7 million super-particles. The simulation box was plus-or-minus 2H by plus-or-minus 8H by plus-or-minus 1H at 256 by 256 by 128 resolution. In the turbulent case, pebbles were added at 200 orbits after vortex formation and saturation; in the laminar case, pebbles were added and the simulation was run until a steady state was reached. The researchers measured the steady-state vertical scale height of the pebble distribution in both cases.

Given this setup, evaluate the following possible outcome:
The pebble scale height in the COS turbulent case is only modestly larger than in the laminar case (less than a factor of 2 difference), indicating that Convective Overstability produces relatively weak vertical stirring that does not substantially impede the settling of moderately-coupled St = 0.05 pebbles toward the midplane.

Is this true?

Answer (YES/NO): YES